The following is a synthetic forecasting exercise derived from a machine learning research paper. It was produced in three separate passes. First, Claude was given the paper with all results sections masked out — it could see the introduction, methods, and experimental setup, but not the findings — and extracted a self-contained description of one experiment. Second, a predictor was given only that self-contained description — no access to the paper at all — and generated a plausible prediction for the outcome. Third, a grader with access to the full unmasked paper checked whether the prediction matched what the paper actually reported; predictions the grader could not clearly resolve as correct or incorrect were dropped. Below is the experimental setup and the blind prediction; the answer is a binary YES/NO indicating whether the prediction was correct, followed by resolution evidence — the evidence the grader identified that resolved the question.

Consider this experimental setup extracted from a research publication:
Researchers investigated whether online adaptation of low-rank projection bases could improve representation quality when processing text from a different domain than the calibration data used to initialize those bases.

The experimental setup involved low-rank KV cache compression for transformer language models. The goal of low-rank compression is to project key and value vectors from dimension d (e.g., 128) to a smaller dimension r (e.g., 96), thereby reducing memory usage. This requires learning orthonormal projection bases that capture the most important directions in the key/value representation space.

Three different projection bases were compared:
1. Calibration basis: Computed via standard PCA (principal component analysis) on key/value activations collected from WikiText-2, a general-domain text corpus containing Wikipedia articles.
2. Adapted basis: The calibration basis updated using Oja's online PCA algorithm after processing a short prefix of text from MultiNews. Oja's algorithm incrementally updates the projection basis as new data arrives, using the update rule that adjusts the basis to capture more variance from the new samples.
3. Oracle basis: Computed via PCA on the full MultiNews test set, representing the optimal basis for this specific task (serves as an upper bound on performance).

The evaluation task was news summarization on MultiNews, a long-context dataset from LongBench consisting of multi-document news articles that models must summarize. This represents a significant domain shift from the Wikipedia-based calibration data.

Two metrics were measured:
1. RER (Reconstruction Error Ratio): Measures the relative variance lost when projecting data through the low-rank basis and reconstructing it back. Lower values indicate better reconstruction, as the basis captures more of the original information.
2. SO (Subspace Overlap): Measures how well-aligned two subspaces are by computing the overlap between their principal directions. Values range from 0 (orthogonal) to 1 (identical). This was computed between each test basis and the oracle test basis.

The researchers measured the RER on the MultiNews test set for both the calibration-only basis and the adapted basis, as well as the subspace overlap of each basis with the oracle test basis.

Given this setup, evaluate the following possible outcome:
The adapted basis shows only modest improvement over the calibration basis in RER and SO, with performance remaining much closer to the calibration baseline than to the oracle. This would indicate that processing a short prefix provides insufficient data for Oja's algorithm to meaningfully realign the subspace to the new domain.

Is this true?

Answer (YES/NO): NO